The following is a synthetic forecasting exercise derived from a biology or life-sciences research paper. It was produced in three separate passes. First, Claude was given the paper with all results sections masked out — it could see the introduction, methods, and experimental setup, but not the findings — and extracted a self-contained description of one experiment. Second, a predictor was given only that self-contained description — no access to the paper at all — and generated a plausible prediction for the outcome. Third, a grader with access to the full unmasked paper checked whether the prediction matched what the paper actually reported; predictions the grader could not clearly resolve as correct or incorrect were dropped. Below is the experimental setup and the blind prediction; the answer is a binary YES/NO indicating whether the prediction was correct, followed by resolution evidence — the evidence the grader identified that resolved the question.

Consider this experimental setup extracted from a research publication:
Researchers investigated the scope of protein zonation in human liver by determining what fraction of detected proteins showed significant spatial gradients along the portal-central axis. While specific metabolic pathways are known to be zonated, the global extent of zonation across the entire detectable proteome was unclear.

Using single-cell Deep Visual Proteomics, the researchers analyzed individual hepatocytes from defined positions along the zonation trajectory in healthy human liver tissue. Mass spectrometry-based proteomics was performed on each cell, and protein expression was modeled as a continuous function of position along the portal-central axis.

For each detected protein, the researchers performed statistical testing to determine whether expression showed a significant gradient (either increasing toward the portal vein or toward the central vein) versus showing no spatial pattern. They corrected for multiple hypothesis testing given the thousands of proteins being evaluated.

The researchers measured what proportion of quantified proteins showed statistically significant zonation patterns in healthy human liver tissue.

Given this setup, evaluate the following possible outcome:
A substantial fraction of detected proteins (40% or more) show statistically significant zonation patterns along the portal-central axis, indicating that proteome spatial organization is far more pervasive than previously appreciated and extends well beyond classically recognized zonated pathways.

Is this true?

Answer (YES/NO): YES